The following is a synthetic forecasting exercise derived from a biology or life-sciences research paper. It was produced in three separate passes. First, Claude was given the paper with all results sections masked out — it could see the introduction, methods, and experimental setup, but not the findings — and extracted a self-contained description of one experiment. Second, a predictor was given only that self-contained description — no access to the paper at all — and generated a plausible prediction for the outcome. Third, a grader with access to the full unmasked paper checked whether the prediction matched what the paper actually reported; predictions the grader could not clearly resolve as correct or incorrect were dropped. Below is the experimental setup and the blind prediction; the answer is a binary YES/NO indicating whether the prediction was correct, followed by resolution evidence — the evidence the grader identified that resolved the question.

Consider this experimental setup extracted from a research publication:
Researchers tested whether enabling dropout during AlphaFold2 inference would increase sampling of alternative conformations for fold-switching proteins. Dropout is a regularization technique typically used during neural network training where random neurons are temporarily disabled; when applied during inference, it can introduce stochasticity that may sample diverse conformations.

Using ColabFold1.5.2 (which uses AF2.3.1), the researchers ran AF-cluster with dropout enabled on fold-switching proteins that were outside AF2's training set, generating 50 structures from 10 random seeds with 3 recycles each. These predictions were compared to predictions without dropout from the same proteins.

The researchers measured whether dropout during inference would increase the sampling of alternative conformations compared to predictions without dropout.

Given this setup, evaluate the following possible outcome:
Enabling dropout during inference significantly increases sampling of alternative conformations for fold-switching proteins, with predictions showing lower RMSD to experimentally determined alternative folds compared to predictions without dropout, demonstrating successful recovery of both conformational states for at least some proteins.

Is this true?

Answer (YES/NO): NO